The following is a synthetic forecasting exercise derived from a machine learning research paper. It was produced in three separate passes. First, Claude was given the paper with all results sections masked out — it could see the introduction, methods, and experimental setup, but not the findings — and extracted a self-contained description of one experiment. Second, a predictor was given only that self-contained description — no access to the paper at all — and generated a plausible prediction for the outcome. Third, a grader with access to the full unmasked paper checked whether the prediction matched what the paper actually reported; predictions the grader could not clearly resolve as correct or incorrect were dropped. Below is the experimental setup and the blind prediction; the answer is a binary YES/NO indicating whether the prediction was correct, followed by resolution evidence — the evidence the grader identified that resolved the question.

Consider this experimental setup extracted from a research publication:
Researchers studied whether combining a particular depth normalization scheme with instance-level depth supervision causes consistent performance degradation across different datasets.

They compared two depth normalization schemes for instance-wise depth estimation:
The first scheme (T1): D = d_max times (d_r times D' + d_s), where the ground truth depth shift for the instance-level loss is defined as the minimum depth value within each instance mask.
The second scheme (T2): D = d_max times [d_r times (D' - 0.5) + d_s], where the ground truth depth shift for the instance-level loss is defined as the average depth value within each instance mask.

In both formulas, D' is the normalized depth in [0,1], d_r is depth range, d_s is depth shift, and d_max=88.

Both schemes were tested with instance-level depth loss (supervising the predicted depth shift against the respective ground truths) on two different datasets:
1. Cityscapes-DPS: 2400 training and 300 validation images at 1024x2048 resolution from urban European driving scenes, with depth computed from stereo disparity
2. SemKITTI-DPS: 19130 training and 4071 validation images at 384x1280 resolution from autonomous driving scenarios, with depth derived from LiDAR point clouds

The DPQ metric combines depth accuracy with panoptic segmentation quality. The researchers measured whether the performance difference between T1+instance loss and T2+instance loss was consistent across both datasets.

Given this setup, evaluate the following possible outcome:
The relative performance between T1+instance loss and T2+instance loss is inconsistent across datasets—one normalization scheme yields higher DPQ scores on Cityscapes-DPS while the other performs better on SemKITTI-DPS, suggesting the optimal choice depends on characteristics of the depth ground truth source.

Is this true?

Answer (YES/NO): NO